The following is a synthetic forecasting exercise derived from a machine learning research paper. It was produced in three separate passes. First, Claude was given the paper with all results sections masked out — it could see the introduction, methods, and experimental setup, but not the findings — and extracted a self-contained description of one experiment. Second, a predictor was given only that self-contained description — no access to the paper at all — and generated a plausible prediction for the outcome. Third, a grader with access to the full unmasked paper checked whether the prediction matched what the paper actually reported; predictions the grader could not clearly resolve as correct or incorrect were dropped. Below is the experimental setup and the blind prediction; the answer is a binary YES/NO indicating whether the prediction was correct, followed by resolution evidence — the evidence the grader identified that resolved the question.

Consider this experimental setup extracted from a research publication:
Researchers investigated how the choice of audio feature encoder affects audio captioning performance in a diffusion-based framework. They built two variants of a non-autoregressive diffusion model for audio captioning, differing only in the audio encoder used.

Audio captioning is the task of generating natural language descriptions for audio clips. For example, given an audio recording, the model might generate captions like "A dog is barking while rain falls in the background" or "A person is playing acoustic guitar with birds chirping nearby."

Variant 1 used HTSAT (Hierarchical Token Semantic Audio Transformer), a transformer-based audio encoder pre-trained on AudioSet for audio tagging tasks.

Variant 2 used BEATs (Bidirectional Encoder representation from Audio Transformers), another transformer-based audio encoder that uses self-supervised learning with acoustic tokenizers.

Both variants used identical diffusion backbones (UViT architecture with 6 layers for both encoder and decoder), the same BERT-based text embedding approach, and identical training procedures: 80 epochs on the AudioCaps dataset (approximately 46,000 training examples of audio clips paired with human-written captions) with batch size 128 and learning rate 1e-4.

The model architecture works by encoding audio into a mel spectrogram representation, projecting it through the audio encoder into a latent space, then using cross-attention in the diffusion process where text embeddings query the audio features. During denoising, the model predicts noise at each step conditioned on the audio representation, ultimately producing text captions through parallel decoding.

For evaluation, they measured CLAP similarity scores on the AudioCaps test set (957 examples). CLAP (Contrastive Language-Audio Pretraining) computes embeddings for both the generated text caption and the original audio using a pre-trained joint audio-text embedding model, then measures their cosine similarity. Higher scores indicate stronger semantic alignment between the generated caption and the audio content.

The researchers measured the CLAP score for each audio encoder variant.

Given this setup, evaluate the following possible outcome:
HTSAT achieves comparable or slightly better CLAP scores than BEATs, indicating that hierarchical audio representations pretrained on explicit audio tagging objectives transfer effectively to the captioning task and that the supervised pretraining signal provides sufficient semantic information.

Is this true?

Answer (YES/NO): NO